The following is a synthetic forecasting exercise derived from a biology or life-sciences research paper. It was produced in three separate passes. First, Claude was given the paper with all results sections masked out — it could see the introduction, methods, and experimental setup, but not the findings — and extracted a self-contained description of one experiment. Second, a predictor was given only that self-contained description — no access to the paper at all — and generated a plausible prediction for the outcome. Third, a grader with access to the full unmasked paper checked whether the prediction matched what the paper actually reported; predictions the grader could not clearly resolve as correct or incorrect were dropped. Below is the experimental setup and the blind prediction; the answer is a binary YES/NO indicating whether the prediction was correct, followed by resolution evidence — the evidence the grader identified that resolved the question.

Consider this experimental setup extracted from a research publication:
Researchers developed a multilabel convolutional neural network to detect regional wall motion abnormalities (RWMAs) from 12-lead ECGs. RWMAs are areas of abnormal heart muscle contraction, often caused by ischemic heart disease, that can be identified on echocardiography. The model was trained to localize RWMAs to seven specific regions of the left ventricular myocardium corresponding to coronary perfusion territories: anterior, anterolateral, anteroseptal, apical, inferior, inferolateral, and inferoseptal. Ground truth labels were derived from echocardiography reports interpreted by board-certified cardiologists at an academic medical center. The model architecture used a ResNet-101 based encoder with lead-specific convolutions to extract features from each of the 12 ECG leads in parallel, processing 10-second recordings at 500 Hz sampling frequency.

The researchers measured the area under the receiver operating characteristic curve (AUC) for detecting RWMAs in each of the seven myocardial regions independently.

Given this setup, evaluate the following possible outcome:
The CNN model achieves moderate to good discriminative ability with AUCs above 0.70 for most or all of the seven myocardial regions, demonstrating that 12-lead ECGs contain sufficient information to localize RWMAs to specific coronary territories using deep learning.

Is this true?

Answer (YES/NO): YES